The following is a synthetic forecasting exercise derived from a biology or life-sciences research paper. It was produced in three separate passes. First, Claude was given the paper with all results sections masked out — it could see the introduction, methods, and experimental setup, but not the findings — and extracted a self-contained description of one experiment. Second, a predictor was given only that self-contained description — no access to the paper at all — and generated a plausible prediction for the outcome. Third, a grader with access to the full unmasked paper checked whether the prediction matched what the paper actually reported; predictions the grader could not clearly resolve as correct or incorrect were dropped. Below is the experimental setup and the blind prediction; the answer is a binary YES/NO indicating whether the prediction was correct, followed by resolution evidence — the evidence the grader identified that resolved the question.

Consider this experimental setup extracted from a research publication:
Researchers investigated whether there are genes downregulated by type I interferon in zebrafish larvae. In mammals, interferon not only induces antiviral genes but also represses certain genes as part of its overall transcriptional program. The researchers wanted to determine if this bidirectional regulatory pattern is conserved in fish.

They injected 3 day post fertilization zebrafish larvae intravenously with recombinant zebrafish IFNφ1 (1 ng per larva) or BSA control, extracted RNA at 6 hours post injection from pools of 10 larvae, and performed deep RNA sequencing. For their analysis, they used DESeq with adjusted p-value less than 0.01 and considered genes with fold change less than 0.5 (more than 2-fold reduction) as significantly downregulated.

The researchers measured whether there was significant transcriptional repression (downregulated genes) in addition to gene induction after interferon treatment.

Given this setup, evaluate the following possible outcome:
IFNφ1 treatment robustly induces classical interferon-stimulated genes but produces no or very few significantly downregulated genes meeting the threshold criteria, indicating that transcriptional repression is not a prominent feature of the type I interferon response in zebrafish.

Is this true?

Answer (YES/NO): NO